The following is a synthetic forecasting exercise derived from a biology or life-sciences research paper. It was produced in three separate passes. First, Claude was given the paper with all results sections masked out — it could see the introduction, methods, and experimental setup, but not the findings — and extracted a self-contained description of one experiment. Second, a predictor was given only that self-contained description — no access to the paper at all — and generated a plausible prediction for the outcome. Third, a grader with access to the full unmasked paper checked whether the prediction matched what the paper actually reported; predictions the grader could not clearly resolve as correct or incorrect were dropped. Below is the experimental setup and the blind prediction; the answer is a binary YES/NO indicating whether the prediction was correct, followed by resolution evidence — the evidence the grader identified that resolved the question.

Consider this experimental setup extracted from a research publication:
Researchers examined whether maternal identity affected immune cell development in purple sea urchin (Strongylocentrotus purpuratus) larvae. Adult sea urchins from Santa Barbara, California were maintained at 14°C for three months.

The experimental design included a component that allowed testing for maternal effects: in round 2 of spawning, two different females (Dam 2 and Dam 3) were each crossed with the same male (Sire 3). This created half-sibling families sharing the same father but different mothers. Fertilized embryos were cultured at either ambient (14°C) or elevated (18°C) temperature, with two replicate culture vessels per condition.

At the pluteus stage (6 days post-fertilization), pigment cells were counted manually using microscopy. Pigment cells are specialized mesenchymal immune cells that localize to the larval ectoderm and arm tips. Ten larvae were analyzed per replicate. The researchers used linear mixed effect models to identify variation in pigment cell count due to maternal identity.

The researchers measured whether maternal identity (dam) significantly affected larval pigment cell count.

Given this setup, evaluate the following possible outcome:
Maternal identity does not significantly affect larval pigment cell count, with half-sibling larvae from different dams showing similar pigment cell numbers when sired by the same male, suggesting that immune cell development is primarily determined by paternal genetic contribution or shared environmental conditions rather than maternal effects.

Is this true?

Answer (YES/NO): NO